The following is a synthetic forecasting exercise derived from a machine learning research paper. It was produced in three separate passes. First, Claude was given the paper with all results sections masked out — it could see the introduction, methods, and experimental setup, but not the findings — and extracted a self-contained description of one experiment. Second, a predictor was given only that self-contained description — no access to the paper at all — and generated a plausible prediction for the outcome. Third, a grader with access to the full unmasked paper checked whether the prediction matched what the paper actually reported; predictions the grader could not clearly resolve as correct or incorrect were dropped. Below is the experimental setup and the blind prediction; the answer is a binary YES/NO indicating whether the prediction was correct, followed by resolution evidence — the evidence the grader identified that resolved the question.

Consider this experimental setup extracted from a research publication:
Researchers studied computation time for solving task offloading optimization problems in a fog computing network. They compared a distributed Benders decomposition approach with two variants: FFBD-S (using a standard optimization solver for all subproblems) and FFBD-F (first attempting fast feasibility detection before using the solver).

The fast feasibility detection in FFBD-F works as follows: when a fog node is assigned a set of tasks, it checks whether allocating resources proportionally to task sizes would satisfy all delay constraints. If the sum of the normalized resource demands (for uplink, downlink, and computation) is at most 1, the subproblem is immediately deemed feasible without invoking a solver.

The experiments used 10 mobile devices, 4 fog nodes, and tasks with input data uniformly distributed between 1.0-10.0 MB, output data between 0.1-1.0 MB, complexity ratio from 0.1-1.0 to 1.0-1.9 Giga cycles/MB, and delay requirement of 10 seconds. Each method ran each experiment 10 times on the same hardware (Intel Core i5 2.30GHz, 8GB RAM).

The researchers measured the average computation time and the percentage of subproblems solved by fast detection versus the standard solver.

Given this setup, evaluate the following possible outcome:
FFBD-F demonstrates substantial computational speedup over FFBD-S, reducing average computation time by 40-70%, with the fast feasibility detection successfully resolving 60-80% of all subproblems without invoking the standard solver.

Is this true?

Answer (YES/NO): YES